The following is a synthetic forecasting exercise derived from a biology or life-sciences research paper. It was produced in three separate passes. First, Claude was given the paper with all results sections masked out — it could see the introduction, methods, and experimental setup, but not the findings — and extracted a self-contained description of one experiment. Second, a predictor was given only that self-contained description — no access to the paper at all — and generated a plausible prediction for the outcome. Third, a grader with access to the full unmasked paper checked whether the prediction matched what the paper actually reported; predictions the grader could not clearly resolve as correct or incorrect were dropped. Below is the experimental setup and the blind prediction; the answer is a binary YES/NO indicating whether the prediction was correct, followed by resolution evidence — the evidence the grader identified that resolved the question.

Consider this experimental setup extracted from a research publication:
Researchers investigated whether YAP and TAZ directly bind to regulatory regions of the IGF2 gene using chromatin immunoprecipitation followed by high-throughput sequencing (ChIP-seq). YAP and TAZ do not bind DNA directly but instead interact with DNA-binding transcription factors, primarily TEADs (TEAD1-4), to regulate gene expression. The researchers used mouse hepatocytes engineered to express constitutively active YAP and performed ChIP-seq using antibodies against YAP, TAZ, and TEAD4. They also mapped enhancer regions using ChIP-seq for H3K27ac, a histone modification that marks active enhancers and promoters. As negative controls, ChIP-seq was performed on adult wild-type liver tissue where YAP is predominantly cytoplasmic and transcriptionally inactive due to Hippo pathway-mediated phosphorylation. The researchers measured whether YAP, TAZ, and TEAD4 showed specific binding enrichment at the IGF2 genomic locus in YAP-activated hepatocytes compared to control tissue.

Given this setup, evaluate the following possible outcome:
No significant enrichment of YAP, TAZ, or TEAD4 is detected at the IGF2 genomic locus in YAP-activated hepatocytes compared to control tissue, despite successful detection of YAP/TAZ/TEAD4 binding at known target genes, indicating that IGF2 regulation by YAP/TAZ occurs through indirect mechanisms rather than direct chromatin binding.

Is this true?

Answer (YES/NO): NO